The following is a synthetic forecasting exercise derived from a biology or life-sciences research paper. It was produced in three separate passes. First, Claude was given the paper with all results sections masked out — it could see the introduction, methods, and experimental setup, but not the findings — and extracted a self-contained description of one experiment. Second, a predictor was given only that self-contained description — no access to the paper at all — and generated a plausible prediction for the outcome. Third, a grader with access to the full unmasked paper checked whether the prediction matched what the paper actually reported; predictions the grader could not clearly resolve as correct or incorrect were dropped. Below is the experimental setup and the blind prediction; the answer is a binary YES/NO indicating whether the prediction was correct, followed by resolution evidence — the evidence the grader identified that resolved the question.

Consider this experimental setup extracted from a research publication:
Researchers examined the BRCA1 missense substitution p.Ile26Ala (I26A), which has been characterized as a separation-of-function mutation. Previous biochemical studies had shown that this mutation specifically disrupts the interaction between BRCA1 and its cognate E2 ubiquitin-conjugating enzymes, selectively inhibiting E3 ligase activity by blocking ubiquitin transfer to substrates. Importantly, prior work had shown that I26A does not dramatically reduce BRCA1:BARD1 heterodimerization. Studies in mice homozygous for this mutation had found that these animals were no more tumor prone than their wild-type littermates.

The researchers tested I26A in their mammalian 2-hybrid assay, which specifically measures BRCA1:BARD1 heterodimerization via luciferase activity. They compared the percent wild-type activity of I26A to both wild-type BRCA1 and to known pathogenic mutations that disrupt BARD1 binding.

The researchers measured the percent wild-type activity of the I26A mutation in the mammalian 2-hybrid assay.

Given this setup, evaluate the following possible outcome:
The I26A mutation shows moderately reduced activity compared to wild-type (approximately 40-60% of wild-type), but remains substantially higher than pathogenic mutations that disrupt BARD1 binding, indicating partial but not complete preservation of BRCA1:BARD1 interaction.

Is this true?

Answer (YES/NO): YES